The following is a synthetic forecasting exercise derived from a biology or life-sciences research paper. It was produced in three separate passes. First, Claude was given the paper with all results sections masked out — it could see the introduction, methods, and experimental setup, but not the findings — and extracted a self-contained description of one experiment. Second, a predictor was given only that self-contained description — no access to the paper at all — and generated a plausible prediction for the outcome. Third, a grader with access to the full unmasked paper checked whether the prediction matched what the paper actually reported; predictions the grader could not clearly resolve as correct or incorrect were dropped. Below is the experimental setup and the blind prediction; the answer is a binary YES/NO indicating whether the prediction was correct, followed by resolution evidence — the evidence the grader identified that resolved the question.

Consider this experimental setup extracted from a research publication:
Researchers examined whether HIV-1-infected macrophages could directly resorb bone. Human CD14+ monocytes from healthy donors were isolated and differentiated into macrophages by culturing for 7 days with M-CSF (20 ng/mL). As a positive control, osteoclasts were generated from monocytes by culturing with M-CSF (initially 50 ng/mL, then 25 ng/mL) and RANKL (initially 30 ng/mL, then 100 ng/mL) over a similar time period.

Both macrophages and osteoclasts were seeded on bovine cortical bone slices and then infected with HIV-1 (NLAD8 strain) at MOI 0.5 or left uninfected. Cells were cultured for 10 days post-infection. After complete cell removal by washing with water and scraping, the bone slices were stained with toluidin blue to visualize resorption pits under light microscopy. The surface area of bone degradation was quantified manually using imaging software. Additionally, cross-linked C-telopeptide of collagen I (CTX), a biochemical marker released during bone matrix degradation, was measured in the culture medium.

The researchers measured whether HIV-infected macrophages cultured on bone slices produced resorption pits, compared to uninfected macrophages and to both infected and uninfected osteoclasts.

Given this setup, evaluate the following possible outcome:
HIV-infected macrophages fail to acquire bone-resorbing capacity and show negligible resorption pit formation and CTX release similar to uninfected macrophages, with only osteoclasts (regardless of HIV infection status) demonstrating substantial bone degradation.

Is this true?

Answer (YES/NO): YES